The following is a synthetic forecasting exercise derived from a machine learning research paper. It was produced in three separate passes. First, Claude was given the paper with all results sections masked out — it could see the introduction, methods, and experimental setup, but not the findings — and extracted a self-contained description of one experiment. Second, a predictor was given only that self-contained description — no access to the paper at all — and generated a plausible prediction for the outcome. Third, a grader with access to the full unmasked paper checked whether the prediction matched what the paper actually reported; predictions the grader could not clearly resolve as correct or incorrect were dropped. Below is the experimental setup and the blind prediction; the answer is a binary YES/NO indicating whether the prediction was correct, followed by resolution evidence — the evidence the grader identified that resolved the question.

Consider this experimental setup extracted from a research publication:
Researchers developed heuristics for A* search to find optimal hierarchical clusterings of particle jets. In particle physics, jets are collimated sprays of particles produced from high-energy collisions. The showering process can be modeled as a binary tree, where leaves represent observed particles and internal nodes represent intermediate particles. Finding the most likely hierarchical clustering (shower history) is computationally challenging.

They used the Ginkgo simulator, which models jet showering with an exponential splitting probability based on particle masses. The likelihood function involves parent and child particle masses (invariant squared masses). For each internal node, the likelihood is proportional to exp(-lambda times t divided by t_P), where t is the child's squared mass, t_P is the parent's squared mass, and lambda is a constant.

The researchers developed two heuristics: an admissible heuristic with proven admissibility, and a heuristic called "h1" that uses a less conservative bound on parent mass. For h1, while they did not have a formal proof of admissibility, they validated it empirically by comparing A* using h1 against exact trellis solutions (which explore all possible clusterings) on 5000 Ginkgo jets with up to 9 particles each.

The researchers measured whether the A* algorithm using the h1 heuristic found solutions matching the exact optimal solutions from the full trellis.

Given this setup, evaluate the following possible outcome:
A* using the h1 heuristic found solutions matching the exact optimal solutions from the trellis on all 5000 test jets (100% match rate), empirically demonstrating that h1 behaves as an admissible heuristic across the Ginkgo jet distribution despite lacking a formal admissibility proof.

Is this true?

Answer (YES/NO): YES